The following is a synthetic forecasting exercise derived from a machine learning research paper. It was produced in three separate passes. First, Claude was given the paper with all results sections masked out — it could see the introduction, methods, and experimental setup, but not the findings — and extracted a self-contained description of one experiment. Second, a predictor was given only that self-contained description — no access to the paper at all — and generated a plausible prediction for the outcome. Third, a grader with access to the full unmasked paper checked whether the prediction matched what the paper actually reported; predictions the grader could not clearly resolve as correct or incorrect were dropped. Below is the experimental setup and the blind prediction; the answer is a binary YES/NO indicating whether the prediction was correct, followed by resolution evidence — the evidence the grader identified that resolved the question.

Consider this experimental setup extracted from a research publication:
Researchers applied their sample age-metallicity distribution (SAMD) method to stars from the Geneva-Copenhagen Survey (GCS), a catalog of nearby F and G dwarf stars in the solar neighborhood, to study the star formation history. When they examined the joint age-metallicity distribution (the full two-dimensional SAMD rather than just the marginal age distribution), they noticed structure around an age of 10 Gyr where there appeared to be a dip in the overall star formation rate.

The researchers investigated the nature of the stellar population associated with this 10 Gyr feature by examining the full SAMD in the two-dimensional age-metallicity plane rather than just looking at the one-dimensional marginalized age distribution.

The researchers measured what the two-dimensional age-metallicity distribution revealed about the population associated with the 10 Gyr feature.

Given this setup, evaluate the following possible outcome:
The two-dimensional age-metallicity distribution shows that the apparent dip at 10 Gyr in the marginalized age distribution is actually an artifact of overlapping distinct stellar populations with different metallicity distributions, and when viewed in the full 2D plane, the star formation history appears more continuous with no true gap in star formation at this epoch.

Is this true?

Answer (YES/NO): NO